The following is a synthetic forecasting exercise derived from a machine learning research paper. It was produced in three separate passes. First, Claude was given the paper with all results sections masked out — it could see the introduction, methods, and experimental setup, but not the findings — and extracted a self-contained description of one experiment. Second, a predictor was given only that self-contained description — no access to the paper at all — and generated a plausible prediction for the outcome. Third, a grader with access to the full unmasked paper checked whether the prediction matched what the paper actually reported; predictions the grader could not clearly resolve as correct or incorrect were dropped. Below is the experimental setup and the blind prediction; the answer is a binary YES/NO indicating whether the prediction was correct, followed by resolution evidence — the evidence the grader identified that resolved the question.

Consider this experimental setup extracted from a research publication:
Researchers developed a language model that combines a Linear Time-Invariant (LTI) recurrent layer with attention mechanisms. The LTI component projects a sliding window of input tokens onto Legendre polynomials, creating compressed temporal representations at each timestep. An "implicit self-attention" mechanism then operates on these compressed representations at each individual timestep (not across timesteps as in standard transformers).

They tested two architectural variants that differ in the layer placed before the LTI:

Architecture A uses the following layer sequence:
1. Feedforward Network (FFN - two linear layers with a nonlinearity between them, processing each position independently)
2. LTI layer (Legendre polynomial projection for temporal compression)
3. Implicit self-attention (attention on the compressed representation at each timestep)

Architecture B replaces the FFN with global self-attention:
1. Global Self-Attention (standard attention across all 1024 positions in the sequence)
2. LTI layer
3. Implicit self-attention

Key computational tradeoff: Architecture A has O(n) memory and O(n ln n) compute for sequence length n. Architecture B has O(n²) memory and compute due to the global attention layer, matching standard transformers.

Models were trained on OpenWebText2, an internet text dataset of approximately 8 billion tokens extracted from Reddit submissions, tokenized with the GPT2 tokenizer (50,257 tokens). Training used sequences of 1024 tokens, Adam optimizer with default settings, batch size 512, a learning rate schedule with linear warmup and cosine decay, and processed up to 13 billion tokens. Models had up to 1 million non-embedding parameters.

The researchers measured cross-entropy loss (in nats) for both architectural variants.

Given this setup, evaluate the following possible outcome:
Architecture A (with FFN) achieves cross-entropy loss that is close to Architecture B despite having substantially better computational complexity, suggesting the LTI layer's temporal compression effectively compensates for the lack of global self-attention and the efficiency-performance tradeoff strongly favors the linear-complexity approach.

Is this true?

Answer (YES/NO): NO